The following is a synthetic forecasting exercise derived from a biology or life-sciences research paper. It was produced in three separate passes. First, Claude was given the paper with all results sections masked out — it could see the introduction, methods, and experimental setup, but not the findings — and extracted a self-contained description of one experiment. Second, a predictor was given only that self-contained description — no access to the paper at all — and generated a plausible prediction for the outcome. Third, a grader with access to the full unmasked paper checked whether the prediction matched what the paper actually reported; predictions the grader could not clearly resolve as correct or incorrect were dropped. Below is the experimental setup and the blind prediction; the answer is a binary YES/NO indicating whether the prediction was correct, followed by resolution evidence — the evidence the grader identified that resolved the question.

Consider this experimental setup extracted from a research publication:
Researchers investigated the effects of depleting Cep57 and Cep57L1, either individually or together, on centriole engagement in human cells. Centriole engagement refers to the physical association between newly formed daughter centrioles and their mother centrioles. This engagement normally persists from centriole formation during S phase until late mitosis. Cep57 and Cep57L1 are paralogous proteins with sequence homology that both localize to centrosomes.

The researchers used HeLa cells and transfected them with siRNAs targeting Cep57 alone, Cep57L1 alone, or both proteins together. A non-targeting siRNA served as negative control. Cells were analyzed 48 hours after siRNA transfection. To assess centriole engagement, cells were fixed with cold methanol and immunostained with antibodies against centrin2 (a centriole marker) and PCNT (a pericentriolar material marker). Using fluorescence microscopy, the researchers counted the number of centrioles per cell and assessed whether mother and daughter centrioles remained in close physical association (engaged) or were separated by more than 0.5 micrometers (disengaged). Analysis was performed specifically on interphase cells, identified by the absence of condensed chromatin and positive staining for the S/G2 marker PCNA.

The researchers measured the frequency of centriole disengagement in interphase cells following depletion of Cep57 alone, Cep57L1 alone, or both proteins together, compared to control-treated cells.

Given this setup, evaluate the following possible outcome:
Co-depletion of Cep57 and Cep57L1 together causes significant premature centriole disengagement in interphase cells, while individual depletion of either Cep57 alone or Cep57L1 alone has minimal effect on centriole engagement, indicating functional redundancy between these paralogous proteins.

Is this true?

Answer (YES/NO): YES